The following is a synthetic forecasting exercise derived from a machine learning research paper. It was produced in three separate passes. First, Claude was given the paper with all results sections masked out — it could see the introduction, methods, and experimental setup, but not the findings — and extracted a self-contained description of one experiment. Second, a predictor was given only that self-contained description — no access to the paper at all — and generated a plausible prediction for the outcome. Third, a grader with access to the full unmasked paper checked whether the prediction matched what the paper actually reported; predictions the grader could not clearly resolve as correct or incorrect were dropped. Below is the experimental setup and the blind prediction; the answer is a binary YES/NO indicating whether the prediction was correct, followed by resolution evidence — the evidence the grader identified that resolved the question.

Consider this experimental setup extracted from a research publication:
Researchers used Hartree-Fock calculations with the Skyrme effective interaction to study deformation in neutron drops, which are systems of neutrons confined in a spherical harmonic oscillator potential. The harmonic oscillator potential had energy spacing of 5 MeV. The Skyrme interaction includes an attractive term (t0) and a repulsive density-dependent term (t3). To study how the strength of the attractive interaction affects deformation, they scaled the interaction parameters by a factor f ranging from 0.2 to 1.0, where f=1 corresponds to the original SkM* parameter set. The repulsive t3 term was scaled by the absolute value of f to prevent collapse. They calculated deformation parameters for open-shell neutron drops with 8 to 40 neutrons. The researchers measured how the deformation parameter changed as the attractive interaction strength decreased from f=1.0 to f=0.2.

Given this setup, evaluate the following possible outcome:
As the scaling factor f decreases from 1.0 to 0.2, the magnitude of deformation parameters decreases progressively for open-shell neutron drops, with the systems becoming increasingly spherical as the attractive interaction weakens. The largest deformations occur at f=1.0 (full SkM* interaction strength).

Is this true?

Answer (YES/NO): YES